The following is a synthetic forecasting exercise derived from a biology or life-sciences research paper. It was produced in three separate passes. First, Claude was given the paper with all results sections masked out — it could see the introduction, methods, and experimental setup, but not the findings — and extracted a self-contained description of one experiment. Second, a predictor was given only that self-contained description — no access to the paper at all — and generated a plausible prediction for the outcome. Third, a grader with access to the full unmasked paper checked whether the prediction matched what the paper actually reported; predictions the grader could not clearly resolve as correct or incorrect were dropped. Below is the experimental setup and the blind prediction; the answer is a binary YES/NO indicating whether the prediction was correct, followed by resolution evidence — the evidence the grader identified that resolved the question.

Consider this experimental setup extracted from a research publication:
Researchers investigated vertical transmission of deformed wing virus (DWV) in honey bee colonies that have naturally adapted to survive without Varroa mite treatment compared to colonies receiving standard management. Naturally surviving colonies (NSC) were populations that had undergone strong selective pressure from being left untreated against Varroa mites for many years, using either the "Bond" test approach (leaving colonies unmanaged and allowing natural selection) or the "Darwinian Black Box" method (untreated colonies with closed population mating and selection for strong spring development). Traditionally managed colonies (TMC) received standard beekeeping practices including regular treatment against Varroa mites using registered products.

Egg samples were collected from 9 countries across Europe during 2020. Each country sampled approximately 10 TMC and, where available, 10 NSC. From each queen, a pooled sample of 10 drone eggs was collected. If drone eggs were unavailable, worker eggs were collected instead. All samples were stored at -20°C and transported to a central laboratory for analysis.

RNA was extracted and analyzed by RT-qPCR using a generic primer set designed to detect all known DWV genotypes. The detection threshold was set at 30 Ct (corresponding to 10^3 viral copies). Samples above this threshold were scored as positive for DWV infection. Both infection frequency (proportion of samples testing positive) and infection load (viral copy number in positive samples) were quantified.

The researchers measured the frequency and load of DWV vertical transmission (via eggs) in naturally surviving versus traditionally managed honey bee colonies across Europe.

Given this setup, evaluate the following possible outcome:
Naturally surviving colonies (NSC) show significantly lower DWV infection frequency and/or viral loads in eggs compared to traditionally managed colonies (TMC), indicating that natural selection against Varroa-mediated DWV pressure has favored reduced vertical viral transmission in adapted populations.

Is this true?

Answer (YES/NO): NO